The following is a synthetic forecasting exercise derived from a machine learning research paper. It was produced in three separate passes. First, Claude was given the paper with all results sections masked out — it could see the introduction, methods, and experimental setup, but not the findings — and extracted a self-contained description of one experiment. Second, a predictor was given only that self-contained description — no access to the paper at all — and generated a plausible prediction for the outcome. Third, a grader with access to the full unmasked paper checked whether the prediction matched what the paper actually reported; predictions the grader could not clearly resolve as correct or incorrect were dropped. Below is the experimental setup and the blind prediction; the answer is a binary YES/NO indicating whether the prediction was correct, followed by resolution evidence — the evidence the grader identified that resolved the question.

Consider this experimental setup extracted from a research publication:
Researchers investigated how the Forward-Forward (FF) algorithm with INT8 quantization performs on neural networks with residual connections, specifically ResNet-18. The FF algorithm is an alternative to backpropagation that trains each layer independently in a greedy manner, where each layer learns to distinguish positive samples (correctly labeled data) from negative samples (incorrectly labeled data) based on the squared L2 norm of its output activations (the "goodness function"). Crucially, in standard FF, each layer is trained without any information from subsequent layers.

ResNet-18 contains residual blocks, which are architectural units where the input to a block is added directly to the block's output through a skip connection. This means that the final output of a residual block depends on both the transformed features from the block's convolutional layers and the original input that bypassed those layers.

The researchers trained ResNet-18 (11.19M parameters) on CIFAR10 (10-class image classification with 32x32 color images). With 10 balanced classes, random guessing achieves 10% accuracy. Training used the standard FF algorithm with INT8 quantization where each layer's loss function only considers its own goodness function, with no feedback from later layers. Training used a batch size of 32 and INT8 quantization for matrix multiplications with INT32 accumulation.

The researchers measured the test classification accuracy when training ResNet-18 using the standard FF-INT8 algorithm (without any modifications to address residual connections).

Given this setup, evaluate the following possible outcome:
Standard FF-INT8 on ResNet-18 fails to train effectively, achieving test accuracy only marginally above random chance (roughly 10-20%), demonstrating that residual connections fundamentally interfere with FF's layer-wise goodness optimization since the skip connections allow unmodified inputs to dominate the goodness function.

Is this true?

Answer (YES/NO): NO